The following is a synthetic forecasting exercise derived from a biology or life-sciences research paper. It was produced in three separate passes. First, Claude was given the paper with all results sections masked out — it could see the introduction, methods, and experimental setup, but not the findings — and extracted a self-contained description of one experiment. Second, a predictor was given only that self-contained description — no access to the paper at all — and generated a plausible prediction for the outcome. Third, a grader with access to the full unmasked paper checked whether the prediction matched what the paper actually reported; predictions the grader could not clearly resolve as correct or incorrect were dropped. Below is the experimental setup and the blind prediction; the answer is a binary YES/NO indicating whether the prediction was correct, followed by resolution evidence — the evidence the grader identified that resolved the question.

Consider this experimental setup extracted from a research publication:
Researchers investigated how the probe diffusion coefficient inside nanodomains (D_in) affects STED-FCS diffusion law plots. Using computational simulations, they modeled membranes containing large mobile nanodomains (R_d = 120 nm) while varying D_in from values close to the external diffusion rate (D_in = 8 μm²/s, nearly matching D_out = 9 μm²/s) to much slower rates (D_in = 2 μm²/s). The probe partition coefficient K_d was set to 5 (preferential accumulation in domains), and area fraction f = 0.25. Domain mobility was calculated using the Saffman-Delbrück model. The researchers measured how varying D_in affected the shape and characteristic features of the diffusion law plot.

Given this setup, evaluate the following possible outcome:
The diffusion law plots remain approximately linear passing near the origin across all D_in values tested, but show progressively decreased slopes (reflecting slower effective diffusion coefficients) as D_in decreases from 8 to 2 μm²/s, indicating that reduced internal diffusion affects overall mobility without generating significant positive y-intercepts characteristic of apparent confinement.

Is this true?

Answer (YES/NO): NO